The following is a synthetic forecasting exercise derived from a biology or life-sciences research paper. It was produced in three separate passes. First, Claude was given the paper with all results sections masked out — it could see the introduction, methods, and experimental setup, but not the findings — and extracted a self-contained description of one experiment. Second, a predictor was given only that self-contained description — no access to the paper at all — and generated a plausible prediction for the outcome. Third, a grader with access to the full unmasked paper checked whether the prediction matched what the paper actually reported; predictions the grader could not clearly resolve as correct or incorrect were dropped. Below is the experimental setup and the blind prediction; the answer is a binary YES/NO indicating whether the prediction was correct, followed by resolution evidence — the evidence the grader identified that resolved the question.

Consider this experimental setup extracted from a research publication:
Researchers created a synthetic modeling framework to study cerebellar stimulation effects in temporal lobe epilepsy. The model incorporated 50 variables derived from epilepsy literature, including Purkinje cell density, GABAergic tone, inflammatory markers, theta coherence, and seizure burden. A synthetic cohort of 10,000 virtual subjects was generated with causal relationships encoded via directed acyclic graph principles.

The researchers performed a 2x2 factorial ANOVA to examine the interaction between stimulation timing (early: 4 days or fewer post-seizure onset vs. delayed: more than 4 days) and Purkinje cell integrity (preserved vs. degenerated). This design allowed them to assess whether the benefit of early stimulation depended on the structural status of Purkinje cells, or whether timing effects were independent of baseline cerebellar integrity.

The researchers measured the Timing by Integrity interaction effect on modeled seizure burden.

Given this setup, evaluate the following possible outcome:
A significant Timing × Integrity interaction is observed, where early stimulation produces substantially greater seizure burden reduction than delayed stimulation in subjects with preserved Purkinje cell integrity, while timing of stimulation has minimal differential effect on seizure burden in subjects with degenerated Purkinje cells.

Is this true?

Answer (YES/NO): NO